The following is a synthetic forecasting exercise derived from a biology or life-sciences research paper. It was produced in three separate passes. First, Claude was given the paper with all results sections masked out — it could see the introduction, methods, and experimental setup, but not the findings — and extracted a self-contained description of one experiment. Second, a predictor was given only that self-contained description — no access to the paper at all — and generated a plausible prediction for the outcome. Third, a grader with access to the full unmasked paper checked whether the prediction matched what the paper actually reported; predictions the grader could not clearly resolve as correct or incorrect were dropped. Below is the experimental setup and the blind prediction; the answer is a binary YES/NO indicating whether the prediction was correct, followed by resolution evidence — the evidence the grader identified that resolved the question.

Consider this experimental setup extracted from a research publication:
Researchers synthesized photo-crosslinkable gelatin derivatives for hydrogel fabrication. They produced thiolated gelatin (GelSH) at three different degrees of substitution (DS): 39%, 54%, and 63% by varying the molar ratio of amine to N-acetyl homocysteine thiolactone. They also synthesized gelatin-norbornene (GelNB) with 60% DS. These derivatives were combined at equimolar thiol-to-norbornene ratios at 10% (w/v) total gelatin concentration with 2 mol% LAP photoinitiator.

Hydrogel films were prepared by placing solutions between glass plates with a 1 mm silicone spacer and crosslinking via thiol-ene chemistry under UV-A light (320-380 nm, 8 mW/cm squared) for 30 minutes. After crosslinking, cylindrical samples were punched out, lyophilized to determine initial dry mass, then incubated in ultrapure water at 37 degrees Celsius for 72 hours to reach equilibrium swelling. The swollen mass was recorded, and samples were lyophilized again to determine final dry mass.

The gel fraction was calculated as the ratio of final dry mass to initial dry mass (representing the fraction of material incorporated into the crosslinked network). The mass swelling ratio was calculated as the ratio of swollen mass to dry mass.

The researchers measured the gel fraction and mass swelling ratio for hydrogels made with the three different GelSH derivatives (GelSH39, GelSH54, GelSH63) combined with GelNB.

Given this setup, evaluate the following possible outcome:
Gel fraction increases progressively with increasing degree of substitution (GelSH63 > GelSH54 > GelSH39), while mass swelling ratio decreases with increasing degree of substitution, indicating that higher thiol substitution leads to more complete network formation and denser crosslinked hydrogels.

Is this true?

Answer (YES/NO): YES